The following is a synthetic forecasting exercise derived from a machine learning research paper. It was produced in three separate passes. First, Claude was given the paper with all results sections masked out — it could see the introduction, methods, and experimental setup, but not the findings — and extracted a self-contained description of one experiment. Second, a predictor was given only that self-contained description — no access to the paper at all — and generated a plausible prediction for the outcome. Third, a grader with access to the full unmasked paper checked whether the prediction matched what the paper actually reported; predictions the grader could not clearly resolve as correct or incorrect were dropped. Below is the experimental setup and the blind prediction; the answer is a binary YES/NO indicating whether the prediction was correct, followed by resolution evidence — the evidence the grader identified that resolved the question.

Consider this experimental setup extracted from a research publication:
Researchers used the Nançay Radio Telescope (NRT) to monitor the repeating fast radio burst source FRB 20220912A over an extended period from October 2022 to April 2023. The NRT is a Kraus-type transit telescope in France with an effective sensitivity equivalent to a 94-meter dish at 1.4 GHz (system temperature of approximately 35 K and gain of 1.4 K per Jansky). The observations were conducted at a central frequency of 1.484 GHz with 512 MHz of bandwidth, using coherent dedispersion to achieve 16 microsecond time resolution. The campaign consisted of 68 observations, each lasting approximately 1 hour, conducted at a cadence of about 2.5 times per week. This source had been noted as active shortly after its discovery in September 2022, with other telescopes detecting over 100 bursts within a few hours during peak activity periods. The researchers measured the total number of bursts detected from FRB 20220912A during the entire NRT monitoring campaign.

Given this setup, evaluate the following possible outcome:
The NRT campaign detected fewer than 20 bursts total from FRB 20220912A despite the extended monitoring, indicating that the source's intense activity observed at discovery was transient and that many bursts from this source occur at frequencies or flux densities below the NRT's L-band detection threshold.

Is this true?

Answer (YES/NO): NO